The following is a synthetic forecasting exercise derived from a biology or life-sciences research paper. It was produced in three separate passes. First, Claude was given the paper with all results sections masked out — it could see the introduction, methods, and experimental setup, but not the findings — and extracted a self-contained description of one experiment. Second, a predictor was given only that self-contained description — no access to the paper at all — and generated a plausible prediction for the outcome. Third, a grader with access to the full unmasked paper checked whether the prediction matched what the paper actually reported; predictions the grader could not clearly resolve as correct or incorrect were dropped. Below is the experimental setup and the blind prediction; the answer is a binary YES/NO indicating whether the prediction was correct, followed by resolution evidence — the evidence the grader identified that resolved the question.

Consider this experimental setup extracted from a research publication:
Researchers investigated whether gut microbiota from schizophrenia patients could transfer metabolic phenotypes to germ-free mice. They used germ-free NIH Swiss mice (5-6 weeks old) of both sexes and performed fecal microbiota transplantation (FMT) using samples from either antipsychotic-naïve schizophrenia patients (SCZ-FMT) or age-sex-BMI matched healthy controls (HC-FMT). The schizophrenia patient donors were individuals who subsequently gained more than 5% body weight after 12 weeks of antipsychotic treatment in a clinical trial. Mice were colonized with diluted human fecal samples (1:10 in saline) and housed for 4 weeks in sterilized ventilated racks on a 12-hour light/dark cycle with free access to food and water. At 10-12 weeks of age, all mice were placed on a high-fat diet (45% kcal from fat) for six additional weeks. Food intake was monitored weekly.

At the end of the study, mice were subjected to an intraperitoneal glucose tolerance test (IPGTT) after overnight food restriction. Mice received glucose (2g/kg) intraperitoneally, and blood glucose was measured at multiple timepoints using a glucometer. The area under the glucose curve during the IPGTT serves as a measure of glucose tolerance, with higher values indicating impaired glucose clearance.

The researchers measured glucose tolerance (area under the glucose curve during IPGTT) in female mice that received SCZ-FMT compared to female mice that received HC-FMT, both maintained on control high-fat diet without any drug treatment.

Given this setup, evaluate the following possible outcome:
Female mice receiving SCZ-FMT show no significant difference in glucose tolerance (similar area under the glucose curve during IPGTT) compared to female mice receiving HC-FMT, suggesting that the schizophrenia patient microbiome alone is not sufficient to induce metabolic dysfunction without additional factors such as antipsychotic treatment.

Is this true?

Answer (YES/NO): NO